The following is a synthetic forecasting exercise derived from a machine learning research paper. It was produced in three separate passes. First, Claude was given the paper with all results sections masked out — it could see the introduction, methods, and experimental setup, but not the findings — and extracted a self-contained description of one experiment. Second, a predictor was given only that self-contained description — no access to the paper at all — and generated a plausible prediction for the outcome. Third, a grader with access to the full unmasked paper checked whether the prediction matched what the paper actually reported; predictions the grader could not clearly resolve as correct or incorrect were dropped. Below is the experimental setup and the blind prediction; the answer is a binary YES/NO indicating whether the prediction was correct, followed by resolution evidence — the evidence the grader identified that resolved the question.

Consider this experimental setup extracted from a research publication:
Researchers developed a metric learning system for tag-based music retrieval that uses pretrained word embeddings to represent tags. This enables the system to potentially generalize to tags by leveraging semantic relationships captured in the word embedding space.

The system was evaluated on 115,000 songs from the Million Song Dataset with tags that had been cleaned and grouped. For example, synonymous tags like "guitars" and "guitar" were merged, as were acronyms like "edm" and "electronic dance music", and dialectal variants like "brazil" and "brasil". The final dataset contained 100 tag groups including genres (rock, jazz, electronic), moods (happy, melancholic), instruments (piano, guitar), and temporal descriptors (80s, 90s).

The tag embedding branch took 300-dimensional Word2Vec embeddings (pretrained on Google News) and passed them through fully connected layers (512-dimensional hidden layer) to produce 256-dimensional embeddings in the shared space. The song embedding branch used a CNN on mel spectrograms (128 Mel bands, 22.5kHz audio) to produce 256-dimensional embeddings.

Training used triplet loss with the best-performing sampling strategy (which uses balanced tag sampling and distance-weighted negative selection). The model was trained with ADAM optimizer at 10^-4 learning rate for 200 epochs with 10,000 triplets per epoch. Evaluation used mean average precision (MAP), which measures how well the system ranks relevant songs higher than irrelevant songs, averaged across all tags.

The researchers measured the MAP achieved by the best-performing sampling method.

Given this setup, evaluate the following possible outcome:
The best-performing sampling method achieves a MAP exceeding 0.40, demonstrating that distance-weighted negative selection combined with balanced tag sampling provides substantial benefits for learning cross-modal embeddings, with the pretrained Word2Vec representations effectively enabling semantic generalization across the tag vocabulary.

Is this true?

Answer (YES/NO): NO